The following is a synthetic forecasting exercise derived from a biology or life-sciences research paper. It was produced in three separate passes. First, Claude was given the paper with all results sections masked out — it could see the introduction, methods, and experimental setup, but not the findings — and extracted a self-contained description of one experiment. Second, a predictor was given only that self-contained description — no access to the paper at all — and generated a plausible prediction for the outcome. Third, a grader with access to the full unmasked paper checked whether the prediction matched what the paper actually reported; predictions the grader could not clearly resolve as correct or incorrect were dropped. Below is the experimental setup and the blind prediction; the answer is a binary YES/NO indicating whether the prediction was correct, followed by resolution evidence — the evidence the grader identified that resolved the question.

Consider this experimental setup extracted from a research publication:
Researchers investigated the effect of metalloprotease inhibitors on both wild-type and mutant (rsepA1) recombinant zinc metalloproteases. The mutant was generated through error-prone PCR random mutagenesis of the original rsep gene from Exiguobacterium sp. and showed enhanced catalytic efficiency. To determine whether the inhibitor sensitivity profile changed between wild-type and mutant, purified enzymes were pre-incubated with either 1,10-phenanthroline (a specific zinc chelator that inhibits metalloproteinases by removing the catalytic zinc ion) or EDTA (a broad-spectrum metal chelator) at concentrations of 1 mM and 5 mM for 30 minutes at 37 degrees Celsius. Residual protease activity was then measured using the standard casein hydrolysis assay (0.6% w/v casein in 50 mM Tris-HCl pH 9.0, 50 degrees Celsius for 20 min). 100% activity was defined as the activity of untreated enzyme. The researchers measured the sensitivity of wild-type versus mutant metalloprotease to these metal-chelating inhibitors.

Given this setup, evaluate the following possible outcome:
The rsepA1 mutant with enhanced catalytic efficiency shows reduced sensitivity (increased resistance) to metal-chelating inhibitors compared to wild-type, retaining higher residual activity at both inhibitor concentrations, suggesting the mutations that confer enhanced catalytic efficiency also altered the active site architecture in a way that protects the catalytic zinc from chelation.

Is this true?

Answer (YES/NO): NO